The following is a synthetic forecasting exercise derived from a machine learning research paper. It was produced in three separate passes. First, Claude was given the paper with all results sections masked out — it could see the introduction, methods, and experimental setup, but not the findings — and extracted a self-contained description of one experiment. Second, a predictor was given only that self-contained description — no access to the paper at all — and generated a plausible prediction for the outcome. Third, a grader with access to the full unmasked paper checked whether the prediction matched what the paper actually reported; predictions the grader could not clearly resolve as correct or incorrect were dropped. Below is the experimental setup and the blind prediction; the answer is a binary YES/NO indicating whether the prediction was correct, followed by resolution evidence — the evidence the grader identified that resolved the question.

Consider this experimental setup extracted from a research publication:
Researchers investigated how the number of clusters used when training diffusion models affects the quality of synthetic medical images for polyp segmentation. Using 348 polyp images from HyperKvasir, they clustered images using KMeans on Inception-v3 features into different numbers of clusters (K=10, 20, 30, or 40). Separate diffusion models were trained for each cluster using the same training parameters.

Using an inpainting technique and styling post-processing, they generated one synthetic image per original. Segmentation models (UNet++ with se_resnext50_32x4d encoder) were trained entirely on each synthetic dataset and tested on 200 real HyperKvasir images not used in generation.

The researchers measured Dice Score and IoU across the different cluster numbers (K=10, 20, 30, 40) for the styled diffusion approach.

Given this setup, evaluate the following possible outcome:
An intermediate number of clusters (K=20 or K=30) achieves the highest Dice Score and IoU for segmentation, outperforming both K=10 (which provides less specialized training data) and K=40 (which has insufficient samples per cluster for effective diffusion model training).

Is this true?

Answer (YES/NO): NO